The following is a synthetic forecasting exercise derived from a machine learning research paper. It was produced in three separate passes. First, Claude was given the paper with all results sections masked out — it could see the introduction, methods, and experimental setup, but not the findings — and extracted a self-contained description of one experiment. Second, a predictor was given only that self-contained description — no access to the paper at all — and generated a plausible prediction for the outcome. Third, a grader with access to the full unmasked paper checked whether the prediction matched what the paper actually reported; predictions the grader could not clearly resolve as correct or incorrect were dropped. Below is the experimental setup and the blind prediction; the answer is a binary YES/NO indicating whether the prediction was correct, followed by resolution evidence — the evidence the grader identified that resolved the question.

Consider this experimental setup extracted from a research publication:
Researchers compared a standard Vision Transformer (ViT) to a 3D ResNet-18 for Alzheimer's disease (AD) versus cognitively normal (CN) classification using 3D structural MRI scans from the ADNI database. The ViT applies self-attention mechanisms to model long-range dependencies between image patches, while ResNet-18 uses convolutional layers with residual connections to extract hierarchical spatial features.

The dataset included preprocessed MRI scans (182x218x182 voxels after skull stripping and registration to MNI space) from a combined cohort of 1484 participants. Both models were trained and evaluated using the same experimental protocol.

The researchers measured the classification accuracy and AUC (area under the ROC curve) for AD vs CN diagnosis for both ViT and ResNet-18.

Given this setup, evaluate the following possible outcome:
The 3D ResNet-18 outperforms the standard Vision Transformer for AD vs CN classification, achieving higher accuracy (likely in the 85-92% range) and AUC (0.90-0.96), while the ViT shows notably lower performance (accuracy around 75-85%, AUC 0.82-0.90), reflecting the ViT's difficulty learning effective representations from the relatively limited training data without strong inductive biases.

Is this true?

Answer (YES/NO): NO